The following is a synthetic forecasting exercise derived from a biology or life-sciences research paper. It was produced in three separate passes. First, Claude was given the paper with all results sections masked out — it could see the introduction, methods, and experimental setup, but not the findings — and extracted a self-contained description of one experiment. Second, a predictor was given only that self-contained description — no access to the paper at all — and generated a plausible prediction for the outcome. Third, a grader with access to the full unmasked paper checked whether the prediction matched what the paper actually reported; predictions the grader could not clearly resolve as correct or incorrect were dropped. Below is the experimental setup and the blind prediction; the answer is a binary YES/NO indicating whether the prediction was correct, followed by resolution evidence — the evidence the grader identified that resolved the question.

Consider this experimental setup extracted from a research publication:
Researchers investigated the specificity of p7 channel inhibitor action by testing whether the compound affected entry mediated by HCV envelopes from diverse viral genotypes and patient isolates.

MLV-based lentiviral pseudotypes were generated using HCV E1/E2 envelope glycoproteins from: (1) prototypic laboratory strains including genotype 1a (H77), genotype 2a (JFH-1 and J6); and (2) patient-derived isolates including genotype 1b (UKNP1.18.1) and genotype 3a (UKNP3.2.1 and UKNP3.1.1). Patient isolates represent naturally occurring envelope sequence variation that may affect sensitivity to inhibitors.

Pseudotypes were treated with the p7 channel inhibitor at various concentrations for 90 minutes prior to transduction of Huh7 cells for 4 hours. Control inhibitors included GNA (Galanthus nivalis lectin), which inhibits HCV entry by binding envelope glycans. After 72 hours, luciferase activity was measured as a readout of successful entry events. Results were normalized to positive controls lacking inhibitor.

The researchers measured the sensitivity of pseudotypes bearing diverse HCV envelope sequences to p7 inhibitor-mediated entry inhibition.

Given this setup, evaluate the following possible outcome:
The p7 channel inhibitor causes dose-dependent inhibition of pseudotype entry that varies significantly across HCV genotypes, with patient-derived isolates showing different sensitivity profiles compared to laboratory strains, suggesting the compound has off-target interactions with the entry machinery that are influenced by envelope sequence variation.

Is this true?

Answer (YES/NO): NO